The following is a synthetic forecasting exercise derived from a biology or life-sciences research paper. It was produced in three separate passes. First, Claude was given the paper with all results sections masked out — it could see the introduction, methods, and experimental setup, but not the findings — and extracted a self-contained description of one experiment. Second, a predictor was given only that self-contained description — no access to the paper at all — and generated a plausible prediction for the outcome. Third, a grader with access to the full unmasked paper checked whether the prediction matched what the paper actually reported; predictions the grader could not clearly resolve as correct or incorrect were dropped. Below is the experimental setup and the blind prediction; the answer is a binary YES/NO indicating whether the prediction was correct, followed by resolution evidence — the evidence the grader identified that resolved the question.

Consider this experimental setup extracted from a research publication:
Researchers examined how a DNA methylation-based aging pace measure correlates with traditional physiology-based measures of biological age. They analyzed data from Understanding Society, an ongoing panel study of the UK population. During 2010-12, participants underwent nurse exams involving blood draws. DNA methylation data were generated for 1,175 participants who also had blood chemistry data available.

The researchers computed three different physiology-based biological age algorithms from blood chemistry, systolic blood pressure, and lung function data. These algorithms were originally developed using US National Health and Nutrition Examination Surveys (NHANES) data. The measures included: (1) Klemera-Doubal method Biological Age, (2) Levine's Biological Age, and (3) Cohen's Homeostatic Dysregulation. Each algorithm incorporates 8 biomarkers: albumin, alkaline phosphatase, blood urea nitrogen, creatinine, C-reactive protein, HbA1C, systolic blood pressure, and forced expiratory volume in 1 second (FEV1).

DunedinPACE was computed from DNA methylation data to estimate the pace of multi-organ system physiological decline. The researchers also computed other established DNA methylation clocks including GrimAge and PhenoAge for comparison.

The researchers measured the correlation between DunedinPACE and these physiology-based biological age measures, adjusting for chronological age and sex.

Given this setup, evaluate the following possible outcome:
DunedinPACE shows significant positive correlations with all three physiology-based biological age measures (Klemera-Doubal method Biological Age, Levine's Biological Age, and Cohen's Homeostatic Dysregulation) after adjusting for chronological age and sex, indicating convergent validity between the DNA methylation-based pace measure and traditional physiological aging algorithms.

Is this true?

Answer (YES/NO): YES